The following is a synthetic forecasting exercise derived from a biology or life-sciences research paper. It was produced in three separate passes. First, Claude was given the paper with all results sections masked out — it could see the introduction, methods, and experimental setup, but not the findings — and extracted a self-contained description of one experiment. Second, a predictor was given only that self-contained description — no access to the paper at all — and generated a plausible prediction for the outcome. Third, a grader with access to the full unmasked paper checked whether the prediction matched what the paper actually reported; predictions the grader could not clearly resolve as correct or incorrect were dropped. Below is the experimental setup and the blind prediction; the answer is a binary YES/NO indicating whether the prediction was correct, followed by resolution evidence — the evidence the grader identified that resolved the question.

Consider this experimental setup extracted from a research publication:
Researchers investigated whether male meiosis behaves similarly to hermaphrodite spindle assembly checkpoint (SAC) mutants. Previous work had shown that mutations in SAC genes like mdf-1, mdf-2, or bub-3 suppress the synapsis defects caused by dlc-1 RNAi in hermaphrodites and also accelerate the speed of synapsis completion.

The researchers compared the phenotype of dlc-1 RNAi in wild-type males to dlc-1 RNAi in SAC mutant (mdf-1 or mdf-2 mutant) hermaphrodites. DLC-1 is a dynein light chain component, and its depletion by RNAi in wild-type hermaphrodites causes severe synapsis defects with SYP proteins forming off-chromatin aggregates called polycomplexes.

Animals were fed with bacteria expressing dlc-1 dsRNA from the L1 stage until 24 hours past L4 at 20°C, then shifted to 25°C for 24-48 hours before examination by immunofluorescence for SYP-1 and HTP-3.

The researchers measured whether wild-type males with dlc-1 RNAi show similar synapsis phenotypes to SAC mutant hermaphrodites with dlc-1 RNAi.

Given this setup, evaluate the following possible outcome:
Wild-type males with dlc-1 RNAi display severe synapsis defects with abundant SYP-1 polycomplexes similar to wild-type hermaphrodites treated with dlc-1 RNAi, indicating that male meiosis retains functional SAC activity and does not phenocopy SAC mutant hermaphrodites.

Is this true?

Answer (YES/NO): NO